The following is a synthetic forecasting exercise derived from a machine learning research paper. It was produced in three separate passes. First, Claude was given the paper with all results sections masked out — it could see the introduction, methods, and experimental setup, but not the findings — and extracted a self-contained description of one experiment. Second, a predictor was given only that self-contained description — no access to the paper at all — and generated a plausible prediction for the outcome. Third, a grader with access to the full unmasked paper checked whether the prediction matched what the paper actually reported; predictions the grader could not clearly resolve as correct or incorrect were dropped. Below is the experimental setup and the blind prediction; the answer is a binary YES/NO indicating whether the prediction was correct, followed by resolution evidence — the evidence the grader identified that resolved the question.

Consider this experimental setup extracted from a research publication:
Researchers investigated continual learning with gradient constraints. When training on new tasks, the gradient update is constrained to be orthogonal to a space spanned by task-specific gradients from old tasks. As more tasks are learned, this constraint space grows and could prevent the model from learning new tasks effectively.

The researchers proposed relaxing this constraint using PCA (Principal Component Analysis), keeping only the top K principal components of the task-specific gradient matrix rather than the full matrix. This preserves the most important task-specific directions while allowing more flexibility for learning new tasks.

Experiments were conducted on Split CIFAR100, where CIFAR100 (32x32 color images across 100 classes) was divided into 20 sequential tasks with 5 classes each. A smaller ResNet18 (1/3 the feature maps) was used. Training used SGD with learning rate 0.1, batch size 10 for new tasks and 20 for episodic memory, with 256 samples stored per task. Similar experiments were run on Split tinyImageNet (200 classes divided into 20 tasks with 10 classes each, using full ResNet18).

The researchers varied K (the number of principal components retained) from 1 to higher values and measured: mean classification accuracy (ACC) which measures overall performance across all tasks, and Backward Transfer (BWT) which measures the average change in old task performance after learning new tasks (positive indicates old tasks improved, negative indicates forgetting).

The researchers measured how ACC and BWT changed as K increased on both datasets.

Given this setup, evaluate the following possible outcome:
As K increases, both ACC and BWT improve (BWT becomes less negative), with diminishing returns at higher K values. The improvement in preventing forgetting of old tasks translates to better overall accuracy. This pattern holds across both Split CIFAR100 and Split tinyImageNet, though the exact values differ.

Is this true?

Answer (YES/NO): NO